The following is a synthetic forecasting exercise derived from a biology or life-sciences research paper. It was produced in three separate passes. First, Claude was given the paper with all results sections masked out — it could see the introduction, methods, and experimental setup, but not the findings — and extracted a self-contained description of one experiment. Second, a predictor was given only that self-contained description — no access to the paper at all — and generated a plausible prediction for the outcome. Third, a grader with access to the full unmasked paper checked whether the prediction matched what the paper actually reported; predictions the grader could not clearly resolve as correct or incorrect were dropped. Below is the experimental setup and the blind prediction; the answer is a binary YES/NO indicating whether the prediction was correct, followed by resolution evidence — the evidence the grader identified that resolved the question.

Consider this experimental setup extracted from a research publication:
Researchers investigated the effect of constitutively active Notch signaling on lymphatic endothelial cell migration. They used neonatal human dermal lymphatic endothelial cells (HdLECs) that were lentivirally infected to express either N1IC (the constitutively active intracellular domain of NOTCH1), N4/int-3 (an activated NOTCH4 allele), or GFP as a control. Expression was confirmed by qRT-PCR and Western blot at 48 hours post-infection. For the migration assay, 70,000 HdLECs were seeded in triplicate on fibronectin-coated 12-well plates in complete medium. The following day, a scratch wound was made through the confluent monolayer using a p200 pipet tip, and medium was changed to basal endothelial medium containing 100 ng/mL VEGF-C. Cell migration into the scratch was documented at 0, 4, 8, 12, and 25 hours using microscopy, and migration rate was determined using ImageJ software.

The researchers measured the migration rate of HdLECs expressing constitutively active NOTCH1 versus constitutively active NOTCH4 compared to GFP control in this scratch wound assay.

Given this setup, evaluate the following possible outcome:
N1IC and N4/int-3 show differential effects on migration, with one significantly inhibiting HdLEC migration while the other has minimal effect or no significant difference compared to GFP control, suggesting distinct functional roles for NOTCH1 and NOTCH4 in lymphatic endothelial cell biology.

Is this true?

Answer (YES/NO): NO